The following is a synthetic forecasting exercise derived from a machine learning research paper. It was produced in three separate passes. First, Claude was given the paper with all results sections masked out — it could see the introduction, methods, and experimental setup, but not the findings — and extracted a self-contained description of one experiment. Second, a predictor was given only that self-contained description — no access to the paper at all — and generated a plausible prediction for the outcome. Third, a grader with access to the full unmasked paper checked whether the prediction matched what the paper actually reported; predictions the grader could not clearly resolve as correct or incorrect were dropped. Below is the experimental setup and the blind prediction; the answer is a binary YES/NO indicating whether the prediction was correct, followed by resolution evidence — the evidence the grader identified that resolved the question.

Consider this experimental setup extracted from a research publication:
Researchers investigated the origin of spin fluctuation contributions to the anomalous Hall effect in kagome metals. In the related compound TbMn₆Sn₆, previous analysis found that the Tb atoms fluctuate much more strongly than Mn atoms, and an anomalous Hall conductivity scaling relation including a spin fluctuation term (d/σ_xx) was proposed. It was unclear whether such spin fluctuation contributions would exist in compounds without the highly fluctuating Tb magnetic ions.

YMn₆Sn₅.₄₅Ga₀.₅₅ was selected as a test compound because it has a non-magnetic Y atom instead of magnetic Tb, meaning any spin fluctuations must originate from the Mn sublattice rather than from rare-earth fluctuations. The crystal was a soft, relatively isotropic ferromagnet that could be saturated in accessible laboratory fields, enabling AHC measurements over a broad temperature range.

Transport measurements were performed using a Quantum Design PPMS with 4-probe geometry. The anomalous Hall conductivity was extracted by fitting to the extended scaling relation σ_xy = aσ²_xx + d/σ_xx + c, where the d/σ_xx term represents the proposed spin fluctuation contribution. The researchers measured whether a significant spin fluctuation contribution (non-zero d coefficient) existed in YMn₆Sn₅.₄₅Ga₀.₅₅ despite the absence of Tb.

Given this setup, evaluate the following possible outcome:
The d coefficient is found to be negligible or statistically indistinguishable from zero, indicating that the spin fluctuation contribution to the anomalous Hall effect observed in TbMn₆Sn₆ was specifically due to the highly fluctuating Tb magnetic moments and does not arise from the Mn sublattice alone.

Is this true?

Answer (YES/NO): NO